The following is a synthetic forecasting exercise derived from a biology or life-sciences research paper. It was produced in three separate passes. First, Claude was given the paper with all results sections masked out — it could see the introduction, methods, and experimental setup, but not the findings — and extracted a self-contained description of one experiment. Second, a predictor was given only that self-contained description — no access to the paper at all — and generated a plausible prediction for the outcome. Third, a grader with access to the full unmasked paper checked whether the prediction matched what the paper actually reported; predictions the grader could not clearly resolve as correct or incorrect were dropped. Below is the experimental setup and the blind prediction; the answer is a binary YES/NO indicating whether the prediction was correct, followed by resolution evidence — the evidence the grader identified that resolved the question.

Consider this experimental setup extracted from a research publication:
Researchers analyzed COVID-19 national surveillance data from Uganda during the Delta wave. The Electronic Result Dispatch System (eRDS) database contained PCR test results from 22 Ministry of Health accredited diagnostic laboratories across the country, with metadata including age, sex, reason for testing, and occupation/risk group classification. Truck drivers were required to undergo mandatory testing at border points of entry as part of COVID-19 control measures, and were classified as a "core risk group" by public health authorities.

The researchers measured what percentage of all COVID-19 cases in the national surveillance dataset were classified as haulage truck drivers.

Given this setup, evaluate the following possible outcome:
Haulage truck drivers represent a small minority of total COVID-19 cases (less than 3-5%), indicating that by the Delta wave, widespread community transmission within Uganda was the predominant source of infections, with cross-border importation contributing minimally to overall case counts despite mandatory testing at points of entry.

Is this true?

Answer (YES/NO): NO